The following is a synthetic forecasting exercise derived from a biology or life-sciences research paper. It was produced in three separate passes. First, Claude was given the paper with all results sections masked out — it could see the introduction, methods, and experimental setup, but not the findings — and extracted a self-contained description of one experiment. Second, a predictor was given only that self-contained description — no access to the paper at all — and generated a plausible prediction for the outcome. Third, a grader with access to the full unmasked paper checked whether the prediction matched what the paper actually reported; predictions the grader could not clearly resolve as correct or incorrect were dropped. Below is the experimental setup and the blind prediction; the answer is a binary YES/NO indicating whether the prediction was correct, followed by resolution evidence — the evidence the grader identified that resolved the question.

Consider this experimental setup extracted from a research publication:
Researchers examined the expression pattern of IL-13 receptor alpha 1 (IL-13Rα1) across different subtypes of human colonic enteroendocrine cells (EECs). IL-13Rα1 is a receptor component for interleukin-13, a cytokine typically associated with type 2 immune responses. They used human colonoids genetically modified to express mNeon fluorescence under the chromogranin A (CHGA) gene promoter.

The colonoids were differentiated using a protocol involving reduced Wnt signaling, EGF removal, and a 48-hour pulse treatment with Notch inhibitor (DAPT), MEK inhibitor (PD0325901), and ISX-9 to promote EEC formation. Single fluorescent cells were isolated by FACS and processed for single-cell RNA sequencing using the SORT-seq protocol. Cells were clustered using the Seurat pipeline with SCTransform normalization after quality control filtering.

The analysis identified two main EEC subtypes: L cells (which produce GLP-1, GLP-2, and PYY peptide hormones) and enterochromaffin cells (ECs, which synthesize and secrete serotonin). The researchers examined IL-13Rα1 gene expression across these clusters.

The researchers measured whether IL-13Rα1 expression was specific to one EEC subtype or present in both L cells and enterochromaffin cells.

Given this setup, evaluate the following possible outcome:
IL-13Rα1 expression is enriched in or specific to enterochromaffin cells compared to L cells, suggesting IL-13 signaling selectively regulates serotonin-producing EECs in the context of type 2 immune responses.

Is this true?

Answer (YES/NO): NO